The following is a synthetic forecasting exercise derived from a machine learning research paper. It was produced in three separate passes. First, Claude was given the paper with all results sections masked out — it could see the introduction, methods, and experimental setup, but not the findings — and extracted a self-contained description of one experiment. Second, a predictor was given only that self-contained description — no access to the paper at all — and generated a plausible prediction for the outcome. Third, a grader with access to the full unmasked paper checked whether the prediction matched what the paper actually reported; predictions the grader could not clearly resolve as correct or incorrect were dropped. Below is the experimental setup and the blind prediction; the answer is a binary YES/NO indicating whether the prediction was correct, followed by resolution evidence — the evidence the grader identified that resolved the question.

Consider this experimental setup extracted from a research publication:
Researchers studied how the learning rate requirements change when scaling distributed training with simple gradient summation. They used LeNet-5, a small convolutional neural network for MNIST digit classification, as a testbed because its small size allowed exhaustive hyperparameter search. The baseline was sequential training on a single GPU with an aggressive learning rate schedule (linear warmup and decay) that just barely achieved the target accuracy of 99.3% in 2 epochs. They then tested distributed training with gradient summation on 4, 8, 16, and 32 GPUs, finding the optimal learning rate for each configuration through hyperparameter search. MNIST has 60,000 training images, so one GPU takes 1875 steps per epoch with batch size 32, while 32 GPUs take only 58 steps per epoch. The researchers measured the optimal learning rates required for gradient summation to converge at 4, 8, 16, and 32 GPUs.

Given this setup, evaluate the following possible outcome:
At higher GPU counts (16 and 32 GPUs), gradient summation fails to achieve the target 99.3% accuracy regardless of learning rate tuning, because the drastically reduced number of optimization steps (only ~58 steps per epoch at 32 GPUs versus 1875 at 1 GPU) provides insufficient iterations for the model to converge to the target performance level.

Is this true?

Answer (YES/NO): NO